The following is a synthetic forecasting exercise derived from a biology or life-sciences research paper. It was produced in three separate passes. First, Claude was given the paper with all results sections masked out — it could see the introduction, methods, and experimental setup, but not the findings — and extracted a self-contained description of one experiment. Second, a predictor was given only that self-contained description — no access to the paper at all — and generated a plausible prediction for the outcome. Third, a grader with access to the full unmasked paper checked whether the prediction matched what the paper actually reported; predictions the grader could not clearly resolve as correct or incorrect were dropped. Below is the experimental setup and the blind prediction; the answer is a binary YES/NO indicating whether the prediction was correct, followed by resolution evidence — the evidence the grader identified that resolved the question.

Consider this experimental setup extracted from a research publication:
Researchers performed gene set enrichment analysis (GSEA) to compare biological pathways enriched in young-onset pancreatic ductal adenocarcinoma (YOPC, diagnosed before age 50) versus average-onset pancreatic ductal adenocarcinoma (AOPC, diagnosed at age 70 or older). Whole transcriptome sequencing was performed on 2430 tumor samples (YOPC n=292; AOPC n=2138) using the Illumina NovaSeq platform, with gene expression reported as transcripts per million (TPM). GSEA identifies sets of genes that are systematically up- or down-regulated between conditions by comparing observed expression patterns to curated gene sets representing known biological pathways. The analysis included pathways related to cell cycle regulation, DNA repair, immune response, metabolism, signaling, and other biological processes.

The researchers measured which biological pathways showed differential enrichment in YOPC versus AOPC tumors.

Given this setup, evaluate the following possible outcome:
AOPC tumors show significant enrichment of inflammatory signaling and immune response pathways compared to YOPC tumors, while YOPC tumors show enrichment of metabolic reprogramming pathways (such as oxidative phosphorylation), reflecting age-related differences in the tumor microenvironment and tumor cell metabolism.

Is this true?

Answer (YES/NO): NO